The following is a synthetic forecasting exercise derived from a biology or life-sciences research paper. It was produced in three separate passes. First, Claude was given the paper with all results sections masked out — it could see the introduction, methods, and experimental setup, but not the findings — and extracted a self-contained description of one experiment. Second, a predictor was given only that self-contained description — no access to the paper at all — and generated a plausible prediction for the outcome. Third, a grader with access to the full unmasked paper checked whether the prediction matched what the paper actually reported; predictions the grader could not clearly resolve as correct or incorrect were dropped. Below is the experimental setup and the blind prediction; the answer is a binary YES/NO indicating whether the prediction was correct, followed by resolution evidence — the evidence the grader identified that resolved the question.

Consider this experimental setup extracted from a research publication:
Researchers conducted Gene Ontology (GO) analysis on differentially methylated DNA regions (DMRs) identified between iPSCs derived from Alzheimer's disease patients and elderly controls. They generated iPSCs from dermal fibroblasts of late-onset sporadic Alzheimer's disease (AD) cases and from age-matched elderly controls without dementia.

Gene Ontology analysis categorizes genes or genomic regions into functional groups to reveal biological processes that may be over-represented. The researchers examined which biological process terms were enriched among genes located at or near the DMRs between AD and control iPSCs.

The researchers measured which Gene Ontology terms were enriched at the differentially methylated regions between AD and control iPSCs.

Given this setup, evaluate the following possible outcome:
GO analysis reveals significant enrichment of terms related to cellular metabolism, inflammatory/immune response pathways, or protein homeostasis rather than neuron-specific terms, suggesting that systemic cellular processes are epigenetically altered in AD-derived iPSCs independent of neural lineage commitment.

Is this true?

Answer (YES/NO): NO